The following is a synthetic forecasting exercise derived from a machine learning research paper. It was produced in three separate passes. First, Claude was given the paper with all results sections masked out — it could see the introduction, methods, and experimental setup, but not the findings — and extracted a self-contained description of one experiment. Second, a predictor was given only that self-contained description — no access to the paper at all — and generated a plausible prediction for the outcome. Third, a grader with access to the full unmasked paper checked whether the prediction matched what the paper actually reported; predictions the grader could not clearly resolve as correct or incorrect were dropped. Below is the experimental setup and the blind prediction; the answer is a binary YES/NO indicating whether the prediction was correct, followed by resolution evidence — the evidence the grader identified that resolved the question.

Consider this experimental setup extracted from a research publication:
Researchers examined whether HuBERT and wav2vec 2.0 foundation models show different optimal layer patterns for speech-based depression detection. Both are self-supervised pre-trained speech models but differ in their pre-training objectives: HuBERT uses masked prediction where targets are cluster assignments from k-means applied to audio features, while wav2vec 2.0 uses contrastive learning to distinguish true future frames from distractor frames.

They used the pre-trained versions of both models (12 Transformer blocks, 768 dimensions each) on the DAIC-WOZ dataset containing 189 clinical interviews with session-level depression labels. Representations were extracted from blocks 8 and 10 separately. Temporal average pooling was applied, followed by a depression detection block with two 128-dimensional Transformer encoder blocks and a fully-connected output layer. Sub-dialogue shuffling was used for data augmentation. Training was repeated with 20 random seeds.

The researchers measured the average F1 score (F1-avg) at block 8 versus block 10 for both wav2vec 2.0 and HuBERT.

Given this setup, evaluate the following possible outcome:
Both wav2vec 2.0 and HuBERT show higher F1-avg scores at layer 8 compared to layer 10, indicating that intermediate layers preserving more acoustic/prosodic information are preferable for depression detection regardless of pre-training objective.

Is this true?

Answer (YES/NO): NO